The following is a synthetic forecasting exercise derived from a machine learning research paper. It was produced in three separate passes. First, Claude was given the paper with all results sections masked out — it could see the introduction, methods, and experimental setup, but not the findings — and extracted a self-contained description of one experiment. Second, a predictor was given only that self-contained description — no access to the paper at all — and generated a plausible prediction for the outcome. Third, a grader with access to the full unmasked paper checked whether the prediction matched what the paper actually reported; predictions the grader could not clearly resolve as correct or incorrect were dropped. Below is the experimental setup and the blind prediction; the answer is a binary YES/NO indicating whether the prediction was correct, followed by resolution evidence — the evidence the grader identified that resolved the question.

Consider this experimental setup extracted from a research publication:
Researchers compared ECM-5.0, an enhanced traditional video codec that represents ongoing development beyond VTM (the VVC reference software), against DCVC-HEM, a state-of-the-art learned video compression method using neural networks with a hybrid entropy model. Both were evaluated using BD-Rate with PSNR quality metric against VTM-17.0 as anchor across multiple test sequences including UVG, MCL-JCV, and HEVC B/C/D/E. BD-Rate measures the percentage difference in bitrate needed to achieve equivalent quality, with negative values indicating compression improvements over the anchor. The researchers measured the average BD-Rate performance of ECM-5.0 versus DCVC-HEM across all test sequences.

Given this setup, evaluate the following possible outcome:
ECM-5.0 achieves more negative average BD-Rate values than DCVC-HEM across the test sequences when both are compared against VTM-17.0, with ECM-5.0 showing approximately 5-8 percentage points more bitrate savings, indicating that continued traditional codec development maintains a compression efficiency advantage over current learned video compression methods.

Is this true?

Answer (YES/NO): NO